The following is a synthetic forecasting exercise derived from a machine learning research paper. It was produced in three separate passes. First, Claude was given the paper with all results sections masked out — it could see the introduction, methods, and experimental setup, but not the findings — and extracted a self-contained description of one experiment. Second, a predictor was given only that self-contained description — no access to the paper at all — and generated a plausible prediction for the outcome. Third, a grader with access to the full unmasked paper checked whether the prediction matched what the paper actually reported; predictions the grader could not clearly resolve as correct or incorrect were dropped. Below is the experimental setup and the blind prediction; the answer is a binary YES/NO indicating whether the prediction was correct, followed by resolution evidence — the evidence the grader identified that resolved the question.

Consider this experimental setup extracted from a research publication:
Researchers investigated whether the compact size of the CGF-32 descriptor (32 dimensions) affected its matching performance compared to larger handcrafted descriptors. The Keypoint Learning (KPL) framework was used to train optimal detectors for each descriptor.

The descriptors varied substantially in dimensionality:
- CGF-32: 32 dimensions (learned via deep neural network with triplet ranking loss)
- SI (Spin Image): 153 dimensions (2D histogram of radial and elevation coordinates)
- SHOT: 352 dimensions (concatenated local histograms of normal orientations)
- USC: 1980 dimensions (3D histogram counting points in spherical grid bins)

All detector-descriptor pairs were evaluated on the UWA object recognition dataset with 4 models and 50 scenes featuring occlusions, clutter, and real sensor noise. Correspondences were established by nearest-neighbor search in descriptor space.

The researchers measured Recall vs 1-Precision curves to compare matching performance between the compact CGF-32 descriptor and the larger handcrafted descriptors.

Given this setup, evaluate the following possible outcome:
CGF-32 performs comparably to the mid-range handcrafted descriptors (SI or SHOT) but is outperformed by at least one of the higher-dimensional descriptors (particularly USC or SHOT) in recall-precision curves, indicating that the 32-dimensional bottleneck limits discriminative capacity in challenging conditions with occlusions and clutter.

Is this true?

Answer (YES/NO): NO